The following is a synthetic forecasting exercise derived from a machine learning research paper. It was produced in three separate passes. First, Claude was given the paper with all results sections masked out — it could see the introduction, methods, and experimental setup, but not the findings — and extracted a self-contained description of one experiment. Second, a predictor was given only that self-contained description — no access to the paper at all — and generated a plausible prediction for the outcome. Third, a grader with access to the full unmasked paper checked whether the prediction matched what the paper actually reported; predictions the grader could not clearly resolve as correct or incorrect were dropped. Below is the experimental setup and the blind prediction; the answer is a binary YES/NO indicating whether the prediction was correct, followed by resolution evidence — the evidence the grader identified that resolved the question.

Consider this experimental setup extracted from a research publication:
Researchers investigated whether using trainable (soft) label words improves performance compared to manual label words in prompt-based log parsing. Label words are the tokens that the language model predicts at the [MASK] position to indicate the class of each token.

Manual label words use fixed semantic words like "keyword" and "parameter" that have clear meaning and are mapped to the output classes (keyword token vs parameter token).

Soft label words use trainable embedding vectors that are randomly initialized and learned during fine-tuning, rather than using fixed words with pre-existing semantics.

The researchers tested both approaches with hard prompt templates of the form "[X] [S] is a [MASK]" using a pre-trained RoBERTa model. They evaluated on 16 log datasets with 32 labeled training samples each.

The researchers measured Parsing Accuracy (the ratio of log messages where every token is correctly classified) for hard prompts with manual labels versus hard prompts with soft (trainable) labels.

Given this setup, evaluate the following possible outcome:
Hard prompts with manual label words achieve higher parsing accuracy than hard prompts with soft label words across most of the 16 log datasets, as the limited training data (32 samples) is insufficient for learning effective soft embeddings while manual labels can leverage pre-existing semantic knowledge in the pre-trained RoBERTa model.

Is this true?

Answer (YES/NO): YES